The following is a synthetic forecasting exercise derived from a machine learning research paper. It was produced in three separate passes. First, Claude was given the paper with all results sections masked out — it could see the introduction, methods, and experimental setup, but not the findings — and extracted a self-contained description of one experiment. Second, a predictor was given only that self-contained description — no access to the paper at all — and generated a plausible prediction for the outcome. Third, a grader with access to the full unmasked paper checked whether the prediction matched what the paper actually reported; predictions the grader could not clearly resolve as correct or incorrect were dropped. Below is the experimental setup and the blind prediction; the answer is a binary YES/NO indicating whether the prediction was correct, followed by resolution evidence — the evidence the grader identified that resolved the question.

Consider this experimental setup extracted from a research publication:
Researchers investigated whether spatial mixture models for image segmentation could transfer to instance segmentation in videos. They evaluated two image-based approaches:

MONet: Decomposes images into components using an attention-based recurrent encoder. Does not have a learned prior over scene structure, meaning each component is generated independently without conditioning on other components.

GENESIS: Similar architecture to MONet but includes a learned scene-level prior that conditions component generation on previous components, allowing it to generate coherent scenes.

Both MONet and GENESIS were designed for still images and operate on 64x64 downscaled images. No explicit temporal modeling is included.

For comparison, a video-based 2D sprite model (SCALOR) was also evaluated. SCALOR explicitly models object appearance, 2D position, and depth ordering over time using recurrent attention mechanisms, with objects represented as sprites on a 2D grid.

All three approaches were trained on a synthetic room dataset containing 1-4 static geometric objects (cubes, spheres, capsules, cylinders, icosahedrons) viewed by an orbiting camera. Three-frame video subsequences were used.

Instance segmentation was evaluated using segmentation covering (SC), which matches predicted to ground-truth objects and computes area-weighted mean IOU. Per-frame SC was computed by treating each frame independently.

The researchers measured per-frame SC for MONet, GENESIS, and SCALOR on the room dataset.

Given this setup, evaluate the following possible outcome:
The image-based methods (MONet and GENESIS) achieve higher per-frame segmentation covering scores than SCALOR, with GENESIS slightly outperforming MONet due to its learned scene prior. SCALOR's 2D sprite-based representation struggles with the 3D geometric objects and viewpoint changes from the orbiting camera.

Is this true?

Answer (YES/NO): NO